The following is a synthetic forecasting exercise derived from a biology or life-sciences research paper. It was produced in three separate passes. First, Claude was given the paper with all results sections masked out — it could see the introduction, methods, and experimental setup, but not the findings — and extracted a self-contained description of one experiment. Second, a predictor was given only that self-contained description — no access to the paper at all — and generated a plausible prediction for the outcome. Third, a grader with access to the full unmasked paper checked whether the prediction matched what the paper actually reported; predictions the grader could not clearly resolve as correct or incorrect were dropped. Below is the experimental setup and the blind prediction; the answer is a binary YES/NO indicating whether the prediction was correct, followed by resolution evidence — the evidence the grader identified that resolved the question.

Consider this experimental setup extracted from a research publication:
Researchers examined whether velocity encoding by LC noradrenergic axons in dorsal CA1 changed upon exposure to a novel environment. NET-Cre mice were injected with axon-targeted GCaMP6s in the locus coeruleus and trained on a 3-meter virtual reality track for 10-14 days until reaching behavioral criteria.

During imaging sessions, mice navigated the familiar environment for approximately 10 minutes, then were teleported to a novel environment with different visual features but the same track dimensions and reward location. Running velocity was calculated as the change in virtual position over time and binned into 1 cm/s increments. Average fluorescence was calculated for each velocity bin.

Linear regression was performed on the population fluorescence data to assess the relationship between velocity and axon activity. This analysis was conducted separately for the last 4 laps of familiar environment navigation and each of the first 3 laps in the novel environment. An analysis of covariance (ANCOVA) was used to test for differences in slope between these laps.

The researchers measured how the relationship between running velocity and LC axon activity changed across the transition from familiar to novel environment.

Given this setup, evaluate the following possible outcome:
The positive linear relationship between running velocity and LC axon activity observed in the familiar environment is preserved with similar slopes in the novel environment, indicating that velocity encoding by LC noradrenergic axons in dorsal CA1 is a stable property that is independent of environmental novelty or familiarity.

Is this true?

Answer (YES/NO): NO